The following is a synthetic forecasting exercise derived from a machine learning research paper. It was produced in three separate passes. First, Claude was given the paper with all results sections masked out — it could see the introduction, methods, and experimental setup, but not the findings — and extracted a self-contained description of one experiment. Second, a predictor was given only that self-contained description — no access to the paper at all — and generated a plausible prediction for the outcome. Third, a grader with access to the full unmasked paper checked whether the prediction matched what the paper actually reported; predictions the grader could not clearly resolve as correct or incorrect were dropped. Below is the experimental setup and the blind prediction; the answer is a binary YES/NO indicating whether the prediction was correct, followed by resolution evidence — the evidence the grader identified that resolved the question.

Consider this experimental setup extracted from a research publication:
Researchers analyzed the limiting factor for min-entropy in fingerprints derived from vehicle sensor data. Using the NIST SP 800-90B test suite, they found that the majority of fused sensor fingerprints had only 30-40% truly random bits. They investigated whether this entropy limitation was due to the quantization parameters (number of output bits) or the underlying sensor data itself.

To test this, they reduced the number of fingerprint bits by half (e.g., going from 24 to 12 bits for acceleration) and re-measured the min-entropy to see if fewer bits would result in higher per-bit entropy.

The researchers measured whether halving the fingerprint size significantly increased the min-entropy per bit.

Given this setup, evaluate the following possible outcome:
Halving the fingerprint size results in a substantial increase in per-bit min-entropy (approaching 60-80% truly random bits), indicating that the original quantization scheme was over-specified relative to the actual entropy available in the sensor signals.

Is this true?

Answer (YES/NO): NO